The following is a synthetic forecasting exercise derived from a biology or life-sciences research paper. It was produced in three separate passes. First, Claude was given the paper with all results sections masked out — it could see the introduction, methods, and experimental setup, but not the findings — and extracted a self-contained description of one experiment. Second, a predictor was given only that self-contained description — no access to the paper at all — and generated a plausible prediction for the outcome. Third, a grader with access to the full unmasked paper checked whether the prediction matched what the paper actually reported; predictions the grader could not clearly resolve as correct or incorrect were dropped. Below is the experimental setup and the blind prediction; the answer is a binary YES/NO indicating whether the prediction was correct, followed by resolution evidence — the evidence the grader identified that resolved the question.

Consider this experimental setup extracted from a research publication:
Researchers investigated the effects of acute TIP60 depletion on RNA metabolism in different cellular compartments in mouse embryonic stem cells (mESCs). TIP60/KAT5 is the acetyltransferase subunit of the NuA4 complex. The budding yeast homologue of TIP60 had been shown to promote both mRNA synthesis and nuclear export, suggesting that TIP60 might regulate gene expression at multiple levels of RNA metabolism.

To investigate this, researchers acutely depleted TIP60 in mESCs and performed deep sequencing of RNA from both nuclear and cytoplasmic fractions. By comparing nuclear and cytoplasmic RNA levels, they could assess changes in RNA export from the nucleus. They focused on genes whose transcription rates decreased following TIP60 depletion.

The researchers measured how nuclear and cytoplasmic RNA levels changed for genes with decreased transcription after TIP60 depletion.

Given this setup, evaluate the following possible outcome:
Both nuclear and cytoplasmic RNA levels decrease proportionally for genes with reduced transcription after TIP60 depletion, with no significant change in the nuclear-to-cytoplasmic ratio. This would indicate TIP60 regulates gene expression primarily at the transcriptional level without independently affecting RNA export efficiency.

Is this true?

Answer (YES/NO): NO